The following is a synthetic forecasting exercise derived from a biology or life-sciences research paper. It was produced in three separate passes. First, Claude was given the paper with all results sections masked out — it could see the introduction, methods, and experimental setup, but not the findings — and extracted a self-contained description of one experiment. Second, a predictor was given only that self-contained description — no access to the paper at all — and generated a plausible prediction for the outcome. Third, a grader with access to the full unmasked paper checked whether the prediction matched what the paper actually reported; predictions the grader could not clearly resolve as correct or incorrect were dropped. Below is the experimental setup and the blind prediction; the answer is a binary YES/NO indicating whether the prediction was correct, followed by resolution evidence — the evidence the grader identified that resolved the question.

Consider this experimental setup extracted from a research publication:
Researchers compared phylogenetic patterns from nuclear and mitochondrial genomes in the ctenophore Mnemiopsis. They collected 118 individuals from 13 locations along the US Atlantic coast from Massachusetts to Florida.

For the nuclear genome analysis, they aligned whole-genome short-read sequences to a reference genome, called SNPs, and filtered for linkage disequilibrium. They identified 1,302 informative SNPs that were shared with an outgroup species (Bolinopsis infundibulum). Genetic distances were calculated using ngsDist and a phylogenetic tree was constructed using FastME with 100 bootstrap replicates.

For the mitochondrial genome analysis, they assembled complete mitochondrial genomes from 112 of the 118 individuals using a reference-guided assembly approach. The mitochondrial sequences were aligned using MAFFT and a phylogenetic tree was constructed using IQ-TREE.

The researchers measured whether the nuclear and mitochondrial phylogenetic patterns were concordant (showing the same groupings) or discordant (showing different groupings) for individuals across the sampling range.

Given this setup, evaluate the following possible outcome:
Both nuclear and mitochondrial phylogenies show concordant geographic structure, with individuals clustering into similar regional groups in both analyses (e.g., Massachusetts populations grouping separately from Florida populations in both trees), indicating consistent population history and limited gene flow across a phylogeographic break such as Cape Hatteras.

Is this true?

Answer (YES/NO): YES